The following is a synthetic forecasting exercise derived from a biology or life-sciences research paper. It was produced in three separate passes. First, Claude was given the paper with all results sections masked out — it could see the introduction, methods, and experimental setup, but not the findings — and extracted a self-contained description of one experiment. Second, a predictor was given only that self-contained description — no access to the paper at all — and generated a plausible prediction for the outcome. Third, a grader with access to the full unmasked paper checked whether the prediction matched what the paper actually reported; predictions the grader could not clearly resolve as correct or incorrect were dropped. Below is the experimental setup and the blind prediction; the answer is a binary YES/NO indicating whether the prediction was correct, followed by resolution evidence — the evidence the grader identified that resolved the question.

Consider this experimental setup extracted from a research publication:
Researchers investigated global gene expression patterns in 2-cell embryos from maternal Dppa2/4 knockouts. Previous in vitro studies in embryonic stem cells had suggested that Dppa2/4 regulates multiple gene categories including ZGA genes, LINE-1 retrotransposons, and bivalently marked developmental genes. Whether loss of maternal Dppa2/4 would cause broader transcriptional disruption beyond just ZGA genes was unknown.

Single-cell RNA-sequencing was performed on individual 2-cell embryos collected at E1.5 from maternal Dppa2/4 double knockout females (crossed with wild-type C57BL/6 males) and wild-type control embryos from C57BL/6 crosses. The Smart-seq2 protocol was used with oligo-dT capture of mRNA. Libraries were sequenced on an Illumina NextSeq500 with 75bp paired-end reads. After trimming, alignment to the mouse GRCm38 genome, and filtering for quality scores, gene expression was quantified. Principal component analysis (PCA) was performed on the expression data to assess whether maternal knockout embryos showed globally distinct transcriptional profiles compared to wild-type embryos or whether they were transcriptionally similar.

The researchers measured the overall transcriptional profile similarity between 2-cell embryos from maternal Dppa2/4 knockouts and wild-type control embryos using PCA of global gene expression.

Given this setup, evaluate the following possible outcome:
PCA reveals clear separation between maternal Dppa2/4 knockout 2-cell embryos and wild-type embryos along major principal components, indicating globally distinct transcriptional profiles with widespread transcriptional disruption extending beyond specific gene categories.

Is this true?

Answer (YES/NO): NO